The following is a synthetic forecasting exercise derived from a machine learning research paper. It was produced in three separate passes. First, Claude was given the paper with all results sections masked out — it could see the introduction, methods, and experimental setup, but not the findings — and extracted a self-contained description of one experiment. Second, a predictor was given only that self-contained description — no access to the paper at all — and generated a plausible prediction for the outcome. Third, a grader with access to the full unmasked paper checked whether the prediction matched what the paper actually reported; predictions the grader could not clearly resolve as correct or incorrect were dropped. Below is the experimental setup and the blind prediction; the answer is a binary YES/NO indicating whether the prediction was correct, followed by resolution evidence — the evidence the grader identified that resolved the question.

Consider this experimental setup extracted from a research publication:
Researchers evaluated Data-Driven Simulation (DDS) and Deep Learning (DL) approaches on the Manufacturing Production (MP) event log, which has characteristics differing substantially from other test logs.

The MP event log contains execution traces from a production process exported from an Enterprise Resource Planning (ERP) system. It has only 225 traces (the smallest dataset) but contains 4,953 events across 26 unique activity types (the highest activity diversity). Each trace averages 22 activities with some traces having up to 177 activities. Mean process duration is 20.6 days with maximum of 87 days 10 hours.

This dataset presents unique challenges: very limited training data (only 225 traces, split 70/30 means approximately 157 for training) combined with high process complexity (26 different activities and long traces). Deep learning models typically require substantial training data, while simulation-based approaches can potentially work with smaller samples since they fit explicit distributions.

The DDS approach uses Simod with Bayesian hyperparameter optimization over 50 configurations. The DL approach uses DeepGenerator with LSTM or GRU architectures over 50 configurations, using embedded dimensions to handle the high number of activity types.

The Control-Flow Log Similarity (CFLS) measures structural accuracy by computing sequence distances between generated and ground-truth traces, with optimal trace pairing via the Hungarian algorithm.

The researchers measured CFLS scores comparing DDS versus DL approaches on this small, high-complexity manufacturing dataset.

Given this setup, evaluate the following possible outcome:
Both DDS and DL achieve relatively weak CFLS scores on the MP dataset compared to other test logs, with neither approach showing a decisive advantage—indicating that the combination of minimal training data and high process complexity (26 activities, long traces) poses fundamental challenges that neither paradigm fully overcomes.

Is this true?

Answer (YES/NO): NO